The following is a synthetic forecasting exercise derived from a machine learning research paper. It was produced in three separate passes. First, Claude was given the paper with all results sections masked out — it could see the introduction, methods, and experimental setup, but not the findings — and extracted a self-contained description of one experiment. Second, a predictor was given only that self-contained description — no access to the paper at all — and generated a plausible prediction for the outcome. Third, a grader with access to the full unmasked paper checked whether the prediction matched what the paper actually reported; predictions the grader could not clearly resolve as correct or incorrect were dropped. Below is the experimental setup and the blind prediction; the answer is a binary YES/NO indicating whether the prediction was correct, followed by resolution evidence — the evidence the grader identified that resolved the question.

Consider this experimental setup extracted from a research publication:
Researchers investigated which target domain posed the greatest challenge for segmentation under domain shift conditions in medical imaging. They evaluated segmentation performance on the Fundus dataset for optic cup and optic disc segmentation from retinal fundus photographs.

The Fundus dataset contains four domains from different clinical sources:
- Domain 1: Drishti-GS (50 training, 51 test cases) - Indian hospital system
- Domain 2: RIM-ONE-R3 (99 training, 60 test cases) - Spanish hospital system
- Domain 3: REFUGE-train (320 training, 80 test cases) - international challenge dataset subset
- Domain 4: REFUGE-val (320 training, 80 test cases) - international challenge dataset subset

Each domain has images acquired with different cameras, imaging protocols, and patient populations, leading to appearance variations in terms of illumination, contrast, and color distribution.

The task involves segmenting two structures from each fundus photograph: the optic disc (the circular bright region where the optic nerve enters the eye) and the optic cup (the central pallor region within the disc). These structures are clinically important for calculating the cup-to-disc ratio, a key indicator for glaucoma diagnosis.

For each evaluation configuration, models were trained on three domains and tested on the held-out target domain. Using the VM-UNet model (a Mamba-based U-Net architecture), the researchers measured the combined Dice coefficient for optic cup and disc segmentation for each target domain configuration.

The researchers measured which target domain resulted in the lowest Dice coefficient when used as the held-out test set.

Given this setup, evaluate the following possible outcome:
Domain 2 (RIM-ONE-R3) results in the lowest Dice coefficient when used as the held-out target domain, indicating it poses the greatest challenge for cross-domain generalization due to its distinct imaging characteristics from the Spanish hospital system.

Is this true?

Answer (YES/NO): YES